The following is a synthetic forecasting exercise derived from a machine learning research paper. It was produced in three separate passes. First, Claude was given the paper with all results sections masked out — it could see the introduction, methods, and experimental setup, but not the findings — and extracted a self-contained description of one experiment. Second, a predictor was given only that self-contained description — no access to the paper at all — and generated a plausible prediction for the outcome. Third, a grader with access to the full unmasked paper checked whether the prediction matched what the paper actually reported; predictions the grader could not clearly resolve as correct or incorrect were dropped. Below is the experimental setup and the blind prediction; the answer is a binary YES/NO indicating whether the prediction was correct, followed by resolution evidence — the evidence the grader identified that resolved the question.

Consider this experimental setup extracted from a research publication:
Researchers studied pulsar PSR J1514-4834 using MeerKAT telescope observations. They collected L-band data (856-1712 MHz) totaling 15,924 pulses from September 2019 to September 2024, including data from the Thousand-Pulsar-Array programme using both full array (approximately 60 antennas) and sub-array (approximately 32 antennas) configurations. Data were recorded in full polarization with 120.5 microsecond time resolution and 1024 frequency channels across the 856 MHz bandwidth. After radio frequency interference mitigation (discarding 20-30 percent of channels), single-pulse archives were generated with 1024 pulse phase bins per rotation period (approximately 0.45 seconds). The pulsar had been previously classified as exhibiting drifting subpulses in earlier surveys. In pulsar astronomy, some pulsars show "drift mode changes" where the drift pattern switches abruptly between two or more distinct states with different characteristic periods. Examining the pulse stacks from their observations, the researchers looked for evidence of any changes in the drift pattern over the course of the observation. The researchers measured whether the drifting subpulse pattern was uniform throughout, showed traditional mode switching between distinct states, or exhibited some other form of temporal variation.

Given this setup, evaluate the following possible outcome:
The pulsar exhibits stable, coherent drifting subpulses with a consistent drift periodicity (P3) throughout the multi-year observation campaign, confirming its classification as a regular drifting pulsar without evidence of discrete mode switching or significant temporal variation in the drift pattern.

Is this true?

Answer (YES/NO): NO